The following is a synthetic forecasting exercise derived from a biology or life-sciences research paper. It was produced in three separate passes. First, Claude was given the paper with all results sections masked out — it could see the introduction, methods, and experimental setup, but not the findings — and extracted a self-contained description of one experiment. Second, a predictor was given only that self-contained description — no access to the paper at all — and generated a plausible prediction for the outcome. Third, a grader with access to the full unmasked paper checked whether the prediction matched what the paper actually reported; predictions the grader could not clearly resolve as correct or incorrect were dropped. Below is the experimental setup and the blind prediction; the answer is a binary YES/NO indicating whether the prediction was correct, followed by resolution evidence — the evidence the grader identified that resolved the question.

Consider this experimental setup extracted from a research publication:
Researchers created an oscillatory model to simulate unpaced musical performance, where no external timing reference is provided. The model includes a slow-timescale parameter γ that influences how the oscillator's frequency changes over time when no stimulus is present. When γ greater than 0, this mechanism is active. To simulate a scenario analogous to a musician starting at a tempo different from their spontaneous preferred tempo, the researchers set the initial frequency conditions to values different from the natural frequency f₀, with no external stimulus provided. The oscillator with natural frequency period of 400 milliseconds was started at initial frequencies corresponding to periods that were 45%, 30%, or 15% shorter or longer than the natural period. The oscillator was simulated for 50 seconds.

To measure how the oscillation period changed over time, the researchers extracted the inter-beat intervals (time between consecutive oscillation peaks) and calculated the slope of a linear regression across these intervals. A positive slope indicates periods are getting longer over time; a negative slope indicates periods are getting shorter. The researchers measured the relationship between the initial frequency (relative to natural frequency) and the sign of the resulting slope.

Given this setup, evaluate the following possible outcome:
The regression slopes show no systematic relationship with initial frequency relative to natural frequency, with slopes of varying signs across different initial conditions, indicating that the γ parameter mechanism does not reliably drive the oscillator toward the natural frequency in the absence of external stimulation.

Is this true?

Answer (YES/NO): NO